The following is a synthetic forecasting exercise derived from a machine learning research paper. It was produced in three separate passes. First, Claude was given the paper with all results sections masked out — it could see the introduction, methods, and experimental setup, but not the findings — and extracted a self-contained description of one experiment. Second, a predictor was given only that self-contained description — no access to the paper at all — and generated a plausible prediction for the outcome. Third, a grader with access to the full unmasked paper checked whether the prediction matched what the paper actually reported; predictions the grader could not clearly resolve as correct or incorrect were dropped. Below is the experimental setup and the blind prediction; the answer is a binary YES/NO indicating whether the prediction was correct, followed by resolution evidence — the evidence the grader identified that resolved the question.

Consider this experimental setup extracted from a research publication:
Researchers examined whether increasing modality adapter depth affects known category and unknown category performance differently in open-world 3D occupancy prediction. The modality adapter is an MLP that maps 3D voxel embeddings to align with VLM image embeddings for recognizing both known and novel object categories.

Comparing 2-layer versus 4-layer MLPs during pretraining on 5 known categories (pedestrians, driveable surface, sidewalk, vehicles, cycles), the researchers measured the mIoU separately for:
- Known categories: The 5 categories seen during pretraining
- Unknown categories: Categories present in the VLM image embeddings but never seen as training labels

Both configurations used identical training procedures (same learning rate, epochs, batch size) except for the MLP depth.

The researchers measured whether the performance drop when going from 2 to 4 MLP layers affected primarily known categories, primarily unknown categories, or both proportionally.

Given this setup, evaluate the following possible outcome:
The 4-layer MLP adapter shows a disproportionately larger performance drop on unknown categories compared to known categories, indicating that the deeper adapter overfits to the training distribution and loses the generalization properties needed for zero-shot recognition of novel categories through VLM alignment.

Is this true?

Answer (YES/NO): NO